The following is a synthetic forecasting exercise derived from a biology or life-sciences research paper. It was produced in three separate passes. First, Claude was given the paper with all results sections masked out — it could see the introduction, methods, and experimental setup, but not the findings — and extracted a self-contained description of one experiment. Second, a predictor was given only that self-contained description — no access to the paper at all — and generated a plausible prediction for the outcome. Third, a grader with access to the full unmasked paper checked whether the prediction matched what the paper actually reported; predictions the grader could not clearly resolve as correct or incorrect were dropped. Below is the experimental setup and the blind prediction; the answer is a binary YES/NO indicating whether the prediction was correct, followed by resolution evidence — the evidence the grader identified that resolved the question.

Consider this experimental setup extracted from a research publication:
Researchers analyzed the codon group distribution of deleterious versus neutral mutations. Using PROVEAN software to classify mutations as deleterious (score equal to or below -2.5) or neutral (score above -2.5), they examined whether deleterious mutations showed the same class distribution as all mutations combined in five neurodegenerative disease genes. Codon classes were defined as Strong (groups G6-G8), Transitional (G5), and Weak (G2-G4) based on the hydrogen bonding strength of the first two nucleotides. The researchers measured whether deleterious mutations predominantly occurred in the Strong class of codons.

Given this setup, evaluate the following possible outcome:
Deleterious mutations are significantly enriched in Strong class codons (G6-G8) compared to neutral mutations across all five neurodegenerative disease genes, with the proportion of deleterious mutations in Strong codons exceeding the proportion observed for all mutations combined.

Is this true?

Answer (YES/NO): NO